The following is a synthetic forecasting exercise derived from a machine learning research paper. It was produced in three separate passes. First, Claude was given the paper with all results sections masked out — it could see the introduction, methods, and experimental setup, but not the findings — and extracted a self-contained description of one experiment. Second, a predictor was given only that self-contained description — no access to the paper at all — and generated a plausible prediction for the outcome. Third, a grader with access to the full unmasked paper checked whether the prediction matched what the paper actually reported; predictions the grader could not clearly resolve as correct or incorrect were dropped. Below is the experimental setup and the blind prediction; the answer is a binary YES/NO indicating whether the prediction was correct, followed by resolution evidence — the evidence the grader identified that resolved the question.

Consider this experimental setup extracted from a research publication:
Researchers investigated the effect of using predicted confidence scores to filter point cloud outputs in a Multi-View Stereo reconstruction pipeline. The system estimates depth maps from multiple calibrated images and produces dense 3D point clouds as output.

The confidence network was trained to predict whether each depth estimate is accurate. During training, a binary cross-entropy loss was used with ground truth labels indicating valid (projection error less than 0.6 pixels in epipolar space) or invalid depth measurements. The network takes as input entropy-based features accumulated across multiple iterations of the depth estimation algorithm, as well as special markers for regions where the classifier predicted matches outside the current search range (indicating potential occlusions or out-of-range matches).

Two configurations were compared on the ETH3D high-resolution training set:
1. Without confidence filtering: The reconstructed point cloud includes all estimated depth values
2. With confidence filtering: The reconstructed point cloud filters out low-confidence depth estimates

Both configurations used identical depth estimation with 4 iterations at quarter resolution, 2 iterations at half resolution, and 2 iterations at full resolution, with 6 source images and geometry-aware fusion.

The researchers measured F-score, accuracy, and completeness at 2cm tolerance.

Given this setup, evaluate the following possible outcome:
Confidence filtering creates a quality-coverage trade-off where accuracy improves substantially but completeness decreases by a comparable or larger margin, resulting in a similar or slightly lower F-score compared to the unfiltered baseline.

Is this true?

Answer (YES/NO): NO